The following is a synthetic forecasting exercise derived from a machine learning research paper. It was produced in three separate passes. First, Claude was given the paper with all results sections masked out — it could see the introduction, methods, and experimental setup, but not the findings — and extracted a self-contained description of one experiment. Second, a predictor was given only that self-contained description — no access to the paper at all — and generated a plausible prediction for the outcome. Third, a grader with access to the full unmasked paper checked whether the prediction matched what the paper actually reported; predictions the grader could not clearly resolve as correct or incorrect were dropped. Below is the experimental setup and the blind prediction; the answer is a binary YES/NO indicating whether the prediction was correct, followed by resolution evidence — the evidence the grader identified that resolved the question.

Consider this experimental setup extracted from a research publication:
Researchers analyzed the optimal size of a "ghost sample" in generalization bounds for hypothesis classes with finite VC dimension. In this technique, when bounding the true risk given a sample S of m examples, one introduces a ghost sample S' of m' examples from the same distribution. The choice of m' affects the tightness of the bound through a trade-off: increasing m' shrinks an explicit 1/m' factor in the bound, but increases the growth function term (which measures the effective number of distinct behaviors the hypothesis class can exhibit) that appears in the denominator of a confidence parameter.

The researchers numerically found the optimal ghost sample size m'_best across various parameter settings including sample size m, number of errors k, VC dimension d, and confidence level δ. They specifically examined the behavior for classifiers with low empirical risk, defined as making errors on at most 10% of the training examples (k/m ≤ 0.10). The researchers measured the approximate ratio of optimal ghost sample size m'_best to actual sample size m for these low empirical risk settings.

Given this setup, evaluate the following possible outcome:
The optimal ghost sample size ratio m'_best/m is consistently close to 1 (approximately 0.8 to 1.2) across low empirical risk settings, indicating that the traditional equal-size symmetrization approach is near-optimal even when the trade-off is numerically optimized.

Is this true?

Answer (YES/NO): NO